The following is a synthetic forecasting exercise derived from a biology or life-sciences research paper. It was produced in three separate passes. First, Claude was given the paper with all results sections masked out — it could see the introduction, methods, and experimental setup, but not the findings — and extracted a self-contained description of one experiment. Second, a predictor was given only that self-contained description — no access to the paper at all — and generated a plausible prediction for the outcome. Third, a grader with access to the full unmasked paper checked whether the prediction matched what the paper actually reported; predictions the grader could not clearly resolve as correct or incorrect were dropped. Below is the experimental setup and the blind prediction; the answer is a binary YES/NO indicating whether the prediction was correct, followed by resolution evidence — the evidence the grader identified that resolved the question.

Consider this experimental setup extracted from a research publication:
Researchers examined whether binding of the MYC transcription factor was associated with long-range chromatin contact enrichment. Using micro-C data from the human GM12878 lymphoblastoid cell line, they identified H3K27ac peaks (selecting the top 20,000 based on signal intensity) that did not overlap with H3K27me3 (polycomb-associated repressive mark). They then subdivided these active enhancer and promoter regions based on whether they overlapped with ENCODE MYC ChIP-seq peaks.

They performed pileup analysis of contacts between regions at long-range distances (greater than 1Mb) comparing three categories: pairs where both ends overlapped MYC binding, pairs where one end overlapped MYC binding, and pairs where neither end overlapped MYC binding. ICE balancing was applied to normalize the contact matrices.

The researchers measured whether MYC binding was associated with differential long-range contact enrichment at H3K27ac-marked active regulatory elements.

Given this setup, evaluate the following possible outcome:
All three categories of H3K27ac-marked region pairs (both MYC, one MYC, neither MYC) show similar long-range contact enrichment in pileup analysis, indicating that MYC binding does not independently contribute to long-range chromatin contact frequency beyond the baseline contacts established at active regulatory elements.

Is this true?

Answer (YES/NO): NO